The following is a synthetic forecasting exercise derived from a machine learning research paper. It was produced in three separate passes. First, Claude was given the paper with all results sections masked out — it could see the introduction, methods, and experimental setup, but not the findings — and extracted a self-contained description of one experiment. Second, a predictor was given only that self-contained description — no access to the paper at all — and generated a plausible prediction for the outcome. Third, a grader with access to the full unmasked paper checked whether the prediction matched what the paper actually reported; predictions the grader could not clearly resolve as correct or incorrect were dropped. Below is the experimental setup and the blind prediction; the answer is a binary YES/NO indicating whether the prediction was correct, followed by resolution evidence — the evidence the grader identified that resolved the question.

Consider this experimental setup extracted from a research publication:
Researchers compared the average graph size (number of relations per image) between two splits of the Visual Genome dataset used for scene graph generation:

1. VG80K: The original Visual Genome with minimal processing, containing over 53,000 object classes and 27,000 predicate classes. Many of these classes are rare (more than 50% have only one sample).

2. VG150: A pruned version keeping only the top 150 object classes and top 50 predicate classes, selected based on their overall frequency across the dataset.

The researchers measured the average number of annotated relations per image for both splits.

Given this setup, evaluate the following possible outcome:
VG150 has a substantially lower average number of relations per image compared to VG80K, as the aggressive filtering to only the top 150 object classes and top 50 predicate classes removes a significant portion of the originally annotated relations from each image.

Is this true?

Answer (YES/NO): YES